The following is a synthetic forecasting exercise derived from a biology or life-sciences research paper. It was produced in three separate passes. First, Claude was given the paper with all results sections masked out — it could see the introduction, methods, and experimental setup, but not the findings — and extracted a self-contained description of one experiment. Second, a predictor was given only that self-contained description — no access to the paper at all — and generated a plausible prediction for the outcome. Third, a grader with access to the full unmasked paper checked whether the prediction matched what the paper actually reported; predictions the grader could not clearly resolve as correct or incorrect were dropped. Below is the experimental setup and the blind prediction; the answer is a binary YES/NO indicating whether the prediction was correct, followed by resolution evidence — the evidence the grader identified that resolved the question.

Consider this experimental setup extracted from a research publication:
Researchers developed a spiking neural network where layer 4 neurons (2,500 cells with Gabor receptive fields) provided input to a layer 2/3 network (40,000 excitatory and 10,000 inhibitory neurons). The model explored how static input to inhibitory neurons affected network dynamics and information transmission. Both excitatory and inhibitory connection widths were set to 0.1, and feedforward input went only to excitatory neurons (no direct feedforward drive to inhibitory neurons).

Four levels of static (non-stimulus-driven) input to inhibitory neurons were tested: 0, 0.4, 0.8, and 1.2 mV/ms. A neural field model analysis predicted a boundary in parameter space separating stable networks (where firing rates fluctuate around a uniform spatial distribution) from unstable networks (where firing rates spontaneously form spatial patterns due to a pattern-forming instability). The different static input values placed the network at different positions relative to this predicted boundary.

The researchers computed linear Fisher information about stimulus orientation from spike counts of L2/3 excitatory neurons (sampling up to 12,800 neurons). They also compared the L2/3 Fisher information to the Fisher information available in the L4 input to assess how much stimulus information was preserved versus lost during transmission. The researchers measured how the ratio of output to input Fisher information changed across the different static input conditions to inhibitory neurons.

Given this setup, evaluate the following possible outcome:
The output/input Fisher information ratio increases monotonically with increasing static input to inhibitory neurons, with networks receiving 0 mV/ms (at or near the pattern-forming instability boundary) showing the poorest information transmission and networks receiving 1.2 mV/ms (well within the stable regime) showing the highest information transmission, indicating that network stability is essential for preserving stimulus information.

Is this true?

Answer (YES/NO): YES